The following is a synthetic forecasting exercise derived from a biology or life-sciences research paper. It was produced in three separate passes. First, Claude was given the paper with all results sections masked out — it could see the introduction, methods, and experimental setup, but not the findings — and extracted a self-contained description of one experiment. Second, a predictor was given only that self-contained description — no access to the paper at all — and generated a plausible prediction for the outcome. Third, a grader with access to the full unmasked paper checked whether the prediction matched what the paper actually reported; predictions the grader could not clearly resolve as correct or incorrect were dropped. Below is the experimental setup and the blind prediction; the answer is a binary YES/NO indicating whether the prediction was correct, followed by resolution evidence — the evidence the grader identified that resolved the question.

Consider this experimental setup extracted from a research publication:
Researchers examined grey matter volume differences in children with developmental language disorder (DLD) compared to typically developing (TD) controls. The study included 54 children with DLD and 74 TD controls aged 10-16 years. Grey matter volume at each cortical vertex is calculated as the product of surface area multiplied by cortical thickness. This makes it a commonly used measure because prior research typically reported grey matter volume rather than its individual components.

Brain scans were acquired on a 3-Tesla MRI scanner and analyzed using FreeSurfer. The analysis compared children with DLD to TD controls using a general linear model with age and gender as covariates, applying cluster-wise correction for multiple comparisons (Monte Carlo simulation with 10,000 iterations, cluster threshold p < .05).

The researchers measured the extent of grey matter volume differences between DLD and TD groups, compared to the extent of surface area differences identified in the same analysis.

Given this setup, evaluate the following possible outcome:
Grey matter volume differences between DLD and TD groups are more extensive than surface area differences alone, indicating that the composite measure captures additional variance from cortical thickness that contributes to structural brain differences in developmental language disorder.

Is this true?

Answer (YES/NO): NO